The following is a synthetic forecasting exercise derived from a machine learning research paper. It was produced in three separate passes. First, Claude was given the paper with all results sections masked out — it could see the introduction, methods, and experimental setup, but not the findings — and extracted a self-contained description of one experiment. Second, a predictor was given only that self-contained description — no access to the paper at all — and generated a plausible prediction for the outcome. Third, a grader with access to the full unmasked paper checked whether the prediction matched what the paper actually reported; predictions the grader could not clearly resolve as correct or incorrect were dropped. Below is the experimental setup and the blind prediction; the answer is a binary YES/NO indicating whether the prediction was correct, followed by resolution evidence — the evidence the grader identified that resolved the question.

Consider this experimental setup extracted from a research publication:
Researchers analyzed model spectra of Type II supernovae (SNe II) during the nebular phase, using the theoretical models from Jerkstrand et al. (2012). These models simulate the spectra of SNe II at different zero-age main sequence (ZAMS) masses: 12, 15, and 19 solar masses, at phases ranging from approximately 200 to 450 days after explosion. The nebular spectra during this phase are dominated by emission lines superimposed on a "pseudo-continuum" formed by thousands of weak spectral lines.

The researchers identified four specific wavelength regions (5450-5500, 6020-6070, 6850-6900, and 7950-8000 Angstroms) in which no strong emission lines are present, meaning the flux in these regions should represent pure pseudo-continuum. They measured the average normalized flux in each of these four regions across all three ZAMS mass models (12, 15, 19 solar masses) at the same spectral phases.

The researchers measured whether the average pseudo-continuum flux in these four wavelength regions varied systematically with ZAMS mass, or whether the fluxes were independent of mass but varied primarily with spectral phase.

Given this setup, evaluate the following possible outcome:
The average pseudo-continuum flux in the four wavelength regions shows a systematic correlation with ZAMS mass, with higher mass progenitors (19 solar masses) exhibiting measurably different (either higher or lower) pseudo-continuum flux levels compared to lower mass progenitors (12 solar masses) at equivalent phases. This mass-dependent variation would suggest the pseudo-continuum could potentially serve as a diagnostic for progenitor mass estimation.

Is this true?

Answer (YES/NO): NO